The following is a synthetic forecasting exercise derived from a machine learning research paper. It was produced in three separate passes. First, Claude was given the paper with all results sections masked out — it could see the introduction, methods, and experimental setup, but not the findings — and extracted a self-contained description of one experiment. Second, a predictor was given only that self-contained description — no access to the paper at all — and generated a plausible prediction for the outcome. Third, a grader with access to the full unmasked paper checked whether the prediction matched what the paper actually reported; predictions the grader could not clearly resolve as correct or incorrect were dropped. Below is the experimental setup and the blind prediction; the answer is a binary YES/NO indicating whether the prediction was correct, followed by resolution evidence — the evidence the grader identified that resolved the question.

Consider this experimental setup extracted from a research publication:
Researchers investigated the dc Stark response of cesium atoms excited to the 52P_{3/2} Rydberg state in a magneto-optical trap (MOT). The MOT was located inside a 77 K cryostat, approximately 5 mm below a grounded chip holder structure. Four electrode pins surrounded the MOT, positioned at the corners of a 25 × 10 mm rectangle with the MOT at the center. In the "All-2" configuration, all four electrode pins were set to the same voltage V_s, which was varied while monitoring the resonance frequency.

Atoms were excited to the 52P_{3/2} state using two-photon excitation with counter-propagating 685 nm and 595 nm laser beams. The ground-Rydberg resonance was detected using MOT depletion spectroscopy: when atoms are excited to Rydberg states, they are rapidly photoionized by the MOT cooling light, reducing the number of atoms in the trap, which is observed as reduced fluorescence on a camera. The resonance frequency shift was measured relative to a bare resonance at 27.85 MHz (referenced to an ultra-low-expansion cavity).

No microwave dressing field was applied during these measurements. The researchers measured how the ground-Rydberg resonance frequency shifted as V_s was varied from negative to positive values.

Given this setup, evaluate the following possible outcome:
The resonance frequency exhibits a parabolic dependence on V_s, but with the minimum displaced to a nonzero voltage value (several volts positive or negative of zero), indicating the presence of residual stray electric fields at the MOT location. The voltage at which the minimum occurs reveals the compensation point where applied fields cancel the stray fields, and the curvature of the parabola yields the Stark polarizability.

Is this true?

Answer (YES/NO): NO